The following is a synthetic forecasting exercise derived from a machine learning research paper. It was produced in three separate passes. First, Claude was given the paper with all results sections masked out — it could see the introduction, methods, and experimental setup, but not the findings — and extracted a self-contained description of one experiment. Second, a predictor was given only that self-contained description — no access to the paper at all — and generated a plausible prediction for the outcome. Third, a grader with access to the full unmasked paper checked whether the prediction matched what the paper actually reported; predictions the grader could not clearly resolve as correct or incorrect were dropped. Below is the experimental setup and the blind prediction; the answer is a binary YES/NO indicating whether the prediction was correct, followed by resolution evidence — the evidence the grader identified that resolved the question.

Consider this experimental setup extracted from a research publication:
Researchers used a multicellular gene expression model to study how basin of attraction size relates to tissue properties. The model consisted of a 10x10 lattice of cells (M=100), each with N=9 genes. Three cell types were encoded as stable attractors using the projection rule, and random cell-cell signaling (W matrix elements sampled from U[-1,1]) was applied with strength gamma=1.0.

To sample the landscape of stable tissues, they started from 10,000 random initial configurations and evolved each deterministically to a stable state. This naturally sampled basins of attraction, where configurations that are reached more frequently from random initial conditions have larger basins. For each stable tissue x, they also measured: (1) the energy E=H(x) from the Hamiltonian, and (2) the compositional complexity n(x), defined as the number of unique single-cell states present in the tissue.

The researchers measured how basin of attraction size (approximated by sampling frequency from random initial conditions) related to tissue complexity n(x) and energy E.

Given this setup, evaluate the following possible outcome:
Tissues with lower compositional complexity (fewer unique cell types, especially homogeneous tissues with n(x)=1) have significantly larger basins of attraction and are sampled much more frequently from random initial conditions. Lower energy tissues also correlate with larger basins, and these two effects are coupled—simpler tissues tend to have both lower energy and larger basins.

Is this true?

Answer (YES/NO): YES